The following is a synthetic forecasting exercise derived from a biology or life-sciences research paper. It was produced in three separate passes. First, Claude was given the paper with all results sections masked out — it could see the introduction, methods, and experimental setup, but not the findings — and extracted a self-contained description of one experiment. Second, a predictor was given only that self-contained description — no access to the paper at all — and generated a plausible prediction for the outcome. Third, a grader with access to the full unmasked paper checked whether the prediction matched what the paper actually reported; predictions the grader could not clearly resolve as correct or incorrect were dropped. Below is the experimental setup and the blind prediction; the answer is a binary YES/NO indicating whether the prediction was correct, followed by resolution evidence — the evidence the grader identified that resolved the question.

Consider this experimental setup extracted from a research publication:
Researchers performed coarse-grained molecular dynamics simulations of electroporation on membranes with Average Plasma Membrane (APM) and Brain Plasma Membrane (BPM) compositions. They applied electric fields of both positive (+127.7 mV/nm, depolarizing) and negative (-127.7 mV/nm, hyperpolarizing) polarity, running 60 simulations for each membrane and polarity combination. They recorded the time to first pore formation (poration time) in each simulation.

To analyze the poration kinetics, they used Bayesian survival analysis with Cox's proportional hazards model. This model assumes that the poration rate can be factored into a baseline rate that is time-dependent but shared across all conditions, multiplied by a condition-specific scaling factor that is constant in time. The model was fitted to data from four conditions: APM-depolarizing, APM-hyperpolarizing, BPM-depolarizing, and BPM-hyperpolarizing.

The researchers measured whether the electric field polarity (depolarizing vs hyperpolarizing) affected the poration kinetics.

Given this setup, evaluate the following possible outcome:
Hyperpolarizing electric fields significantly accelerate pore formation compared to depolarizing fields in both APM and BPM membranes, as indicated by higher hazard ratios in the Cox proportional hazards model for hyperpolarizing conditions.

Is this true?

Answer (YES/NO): YES